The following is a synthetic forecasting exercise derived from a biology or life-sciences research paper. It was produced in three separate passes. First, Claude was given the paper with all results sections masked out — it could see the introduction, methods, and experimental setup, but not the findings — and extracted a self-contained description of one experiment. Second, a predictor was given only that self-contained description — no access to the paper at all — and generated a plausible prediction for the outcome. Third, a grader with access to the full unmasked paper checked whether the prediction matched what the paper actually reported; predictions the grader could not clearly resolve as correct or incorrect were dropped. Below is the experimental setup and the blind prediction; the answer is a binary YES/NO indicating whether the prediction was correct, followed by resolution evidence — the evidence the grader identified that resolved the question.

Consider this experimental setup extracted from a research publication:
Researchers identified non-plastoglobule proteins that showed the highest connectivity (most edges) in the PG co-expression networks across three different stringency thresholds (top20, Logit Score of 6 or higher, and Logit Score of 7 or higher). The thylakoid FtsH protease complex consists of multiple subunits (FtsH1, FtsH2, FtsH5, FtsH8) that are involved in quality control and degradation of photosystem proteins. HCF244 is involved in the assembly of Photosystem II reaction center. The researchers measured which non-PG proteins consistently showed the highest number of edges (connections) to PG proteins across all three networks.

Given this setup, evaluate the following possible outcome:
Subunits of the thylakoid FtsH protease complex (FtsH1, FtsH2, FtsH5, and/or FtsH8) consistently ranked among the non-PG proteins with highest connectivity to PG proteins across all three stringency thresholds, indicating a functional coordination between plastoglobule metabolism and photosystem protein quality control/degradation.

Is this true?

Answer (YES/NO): YES